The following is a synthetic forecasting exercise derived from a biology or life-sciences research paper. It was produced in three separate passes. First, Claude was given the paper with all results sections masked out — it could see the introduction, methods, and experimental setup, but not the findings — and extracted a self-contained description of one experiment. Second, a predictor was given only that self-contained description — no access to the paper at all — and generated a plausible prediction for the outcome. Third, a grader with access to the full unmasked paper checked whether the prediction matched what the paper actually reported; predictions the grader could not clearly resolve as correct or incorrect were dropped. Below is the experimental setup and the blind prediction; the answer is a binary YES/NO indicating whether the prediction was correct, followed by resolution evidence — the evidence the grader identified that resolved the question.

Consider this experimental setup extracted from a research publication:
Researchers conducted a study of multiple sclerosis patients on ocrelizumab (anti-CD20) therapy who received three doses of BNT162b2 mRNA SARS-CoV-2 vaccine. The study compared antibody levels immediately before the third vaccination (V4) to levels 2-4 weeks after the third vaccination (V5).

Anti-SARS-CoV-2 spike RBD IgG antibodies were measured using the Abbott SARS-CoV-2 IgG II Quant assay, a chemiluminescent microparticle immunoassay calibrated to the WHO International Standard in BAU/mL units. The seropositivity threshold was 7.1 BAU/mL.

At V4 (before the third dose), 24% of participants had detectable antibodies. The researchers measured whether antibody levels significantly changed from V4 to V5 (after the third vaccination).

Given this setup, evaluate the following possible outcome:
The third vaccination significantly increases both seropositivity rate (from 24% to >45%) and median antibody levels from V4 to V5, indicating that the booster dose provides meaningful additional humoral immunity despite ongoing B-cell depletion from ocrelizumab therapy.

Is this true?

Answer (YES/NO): NO